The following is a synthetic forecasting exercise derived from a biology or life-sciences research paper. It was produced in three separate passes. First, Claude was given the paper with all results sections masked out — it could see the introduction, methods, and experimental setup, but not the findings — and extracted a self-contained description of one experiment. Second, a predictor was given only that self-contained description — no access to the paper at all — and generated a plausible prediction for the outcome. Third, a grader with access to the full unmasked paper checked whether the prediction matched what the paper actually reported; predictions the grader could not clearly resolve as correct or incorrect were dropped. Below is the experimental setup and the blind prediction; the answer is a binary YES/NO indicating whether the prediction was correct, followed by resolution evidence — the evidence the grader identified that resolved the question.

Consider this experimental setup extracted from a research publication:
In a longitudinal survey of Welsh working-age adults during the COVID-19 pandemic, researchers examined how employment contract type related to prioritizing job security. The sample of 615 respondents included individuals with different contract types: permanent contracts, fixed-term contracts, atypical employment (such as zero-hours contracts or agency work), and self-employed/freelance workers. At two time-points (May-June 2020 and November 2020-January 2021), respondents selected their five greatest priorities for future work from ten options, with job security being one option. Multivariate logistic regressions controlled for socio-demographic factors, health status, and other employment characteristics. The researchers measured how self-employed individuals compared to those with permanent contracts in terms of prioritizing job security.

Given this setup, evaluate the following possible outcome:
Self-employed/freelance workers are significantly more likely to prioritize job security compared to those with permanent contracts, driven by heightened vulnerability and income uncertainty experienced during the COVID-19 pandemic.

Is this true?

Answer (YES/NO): NO